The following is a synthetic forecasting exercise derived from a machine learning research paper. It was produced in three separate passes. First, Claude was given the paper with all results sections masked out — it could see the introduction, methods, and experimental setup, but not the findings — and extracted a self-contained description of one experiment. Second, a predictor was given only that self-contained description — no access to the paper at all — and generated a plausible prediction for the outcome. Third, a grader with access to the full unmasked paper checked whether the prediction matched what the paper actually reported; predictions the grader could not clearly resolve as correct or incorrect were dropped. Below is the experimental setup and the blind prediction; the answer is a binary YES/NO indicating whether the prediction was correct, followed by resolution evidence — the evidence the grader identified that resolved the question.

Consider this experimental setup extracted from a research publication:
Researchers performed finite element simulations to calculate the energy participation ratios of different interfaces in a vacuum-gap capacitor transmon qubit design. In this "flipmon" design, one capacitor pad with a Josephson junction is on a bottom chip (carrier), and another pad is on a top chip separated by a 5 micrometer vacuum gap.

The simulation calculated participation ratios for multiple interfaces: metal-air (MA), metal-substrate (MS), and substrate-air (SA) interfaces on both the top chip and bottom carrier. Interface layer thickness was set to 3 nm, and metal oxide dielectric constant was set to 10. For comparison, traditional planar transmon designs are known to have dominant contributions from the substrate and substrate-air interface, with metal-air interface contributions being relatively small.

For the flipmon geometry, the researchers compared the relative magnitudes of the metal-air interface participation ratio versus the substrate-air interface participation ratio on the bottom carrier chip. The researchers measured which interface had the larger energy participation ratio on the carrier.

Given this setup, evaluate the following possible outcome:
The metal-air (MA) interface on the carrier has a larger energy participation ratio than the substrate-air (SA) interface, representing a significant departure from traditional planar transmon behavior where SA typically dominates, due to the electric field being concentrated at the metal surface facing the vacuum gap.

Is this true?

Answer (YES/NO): NO